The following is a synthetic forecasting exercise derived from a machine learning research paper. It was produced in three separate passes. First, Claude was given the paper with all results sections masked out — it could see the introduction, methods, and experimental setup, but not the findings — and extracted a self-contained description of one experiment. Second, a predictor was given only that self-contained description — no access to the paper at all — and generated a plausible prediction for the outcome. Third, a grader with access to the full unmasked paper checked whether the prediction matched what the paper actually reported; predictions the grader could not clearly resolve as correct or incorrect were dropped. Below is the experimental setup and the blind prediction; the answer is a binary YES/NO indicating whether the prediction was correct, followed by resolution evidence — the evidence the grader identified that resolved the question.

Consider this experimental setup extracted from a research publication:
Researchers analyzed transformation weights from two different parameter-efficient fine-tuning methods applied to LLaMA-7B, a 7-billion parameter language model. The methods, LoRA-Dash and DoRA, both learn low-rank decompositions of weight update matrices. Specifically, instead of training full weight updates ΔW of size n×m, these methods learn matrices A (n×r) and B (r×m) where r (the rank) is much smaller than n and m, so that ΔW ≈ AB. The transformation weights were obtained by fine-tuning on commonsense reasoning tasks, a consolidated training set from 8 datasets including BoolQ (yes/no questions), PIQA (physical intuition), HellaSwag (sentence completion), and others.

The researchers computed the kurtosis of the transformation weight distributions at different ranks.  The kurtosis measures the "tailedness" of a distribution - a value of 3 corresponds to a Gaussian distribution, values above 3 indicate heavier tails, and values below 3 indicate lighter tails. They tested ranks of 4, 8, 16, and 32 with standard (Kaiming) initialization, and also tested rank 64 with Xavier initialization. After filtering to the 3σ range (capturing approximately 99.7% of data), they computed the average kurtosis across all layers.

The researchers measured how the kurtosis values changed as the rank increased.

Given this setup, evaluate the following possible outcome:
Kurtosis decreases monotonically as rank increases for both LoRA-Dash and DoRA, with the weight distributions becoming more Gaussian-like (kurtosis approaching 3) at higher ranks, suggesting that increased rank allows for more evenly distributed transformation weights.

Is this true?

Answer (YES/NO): NO